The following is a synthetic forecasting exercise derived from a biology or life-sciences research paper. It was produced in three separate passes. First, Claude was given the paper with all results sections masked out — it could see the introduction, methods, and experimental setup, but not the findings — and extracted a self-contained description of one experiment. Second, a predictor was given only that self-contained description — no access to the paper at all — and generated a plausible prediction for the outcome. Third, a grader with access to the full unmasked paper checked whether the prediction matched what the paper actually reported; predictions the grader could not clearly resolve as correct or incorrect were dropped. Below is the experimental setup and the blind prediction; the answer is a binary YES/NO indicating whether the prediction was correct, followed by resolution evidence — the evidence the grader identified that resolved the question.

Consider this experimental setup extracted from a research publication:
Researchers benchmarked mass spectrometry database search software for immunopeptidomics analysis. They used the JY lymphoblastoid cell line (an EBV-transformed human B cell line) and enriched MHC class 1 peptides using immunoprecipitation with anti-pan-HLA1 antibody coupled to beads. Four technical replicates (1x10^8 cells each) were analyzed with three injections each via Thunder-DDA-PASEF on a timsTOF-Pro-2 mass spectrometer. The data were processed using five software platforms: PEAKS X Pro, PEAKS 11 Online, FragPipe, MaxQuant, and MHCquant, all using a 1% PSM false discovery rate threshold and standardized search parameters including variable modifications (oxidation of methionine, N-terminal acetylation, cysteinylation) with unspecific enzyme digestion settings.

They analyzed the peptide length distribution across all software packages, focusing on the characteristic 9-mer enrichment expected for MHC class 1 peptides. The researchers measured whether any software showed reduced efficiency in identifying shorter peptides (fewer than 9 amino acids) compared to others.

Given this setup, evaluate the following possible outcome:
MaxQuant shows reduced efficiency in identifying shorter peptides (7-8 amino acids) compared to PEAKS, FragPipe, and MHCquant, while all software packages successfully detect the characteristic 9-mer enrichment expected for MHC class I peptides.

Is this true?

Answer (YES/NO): YES